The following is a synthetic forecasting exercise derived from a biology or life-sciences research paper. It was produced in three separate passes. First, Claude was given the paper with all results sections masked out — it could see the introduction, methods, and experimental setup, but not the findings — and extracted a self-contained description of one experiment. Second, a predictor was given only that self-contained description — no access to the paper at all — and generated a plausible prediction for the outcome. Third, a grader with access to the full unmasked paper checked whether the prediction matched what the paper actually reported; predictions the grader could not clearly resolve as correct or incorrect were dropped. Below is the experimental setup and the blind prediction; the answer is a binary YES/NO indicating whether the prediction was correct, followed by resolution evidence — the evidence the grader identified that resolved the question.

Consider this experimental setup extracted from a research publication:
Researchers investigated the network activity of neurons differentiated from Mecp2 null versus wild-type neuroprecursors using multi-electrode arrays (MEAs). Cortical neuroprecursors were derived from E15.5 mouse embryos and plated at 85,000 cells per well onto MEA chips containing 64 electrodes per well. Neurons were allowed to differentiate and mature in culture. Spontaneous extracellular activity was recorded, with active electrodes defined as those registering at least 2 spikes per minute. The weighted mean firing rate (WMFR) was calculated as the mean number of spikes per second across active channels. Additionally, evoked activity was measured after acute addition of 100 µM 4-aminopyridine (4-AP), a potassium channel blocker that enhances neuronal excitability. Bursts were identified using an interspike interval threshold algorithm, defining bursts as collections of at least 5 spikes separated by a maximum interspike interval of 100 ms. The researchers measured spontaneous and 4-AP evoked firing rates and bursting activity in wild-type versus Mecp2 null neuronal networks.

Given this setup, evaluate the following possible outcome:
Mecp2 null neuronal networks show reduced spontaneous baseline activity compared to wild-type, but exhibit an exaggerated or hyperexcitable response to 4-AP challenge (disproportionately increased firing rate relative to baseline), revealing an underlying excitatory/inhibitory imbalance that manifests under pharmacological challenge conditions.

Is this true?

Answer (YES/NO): NO